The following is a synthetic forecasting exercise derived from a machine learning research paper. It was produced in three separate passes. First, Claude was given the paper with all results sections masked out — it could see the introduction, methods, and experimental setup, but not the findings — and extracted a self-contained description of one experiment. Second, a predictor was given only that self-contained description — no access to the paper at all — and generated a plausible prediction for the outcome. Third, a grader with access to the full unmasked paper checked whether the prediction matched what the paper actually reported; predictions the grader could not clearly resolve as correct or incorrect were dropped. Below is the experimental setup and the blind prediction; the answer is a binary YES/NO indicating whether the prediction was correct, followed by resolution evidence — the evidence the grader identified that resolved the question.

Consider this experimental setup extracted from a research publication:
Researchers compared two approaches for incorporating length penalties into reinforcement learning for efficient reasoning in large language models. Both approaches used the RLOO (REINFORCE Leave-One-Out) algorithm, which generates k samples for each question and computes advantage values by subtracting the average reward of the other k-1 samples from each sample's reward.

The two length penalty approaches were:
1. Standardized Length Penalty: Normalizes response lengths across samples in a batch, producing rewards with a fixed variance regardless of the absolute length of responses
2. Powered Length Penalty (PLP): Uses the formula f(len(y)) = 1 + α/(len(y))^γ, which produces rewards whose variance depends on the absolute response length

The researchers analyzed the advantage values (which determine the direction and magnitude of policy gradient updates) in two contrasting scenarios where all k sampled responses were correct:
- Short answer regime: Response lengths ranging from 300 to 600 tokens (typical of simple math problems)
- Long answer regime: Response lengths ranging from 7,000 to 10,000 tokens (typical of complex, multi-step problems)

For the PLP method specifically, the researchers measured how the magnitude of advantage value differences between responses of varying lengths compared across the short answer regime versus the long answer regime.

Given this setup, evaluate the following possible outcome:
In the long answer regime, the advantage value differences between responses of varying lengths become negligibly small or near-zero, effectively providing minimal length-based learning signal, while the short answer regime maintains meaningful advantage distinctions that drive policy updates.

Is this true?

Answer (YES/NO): YES